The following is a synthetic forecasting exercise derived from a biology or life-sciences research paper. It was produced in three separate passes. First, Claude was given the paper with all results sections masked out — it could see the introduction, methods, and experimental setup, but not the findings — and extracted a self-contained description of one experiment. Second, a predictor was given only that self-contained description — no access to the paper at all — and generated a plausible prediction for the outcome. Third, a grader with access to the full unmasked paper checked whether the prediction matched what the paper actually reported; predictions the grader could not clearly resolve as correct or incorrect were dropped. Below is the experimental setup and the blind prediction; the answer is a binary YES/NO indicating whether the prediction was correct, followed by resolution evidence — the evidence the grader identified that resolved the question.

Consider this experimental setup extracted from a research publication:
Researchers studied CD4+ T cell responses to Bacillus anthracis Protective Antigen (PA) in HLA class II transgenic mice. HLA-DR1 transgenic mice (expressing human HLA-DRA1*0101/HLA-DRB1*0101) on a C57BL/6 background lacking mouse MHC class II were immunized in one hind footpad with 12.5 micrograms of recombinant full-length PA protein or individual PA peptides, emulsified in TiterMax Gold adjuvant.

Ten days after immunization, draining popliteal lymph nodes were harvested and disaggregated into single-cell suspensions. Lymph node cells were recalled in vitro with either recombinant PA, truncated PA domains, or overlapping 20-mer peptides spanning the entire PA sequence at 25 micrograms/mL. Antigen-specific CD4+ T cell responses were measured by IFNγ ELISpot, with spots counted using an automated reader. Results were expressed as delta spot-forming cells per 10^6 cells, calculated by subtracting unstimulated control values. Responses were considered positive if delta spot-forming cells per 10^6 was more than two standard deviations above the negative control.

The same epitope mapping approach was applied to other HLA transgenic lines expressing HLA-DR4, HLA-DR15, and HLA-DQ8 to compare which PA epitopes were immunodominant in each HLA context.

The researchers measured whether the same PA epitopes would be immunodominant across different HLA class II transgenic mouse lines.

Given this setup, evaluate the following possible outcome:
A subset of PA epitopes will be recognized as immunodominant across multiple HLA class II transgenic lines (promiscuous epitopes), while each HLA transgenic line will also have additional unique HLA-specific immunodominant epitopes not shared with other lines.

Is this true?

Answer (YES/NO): YES